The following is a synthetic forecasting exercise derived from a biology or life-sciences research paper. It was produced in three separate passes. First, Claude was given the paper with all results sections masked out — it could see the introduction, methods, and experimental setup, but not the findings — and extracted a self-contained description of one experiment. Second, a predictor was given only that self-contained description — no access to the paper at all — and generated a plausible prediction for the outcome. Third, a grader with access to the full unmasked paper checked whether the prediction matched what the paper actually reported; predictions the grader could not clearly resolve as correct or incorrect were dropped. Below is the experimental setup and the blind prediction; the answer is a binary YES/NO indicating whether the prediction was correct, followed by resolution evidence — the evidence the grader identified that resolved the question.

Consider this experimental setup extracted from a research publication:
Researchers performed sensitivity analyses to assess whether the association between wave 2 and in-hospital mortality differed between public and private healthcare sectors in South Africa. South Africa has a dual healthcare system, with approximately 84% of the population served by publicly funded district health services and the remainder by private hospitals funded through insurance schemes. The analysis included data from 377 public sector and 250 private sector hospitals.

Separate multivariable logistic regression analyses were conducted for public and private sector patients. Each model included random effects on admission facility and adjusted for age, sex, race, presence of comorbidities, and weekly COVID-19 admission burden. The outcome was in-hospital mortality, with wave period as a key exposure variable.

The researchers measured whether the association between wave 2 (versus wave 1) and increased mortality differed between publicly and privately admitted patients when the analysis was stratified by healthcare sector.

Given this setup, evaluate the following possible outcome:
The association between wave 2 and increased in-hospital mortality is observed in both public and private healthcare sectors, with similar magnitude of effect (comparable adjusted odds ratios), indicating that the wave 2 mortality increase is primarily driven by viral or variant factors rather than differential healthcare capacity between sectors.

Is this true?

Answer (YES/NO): NO